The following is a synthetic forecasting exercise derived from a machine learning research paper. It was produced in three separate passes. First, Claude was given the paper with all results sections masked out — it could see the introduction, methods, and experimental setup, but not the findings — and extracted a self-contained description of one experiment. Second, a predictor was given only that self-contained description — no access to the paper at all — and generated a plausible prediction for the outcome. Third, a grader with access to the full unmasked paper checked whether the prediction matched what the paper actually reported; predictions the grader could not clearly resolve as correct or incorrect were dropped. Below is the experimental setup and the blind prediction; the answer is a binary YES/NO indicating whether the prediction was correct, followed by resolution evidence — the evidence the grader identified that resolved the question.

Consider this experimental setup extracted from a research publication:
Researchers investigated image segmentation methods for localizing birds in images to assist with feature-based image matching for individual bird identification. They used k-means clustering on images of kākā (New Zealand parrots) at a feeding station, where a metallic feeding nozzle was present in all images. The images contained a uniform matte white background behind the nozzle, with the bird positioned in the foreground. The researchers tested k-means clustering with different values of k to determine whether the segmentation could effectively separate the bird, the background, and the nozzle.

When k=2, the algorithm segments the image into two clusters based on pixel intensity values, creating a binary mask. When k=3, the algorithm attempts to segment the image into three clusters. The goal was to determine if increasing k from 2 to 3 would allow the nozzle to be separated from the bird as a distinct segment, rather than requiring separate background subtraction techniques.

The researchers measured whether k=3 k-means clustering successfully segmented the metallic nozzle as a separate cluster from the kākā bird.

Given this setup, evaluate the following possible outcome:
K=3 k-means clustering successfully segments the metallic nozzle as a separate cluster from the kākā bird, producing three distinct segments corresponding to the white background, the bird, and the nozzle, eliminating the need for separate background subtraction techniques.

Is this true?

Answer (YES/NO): NO